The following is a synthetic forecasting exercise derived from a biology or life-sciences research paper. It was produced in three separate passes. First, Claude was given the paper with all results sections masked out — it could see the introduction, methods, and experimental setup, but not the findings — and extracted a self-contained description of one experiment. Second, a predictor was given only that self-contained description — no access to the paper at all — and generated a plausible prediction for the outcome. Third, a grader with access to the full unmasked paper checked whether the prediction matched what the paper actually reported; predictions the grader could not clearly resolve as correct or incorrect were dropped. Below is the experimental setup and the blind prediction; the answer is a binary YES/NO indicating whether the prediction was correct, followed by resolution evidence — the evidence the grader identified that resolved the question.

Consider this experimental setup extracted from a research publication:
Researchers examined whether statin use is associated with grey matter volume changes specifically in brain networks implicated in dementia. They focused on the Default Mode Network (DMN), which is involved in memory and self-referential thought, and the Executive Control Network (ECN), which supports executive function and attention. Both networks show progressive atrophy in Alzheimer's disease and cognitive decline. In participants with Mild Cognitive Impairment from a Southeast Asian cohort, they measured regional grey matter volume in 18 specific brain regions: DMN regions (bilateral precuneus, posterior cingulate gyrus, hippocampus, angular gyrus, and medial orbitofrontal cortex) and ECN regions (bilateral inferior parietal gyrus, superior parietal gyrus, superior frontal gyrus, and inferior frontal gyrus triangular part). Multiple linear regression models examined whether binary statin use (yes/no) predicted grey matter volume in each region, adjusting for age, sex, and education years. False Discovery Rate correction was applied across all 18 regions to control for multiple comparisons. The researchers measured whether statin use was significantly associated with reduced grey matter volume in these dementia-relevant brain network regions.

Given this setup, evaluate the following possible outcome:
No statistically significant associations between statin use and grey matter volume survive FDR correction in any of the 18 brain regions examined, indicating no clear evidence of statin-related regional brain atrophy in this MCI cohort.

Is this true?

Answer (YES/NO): NO